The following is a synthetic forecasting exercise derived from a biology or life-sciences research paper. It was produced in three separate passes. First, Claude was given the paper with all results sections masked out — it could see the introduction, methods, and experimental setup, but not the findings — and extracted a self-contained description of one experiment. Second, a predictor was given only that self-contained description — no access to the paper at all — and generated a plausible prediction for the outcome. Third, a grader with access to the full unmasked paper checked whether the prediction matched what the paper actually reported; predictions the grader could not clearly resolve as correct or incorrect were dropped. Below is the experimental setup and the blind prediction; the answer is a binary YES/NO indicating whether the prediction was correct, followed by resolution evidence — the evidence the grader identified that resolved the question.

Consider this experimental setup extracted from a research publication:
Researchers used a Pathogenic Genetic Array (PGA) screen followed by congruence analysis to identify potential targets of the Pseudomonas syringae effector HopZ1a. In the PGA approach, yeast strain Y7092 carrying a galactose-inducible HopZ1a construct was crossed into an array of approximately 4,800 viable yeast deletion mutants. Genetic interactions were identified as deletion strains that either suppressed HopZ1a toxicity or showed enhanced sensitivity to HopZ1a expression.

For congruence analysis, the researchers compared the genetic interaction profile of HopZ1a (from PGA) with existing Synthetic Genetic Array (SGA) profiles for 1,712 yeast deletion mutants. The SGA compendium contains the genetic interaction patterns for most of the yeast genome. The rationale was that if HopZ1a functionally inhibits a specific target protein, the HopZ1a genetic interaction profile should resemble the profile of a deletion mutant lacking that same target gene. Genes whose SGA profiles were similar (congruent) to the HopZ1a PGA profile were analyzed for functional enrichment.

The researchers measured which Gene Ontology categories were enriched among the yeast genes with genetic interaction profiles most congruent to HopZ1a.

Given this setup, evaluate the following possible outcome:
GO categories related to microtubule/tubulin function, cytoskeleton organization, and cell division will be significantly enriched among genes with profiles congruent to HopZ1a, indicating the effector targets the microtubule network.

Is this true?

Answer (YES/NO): YES